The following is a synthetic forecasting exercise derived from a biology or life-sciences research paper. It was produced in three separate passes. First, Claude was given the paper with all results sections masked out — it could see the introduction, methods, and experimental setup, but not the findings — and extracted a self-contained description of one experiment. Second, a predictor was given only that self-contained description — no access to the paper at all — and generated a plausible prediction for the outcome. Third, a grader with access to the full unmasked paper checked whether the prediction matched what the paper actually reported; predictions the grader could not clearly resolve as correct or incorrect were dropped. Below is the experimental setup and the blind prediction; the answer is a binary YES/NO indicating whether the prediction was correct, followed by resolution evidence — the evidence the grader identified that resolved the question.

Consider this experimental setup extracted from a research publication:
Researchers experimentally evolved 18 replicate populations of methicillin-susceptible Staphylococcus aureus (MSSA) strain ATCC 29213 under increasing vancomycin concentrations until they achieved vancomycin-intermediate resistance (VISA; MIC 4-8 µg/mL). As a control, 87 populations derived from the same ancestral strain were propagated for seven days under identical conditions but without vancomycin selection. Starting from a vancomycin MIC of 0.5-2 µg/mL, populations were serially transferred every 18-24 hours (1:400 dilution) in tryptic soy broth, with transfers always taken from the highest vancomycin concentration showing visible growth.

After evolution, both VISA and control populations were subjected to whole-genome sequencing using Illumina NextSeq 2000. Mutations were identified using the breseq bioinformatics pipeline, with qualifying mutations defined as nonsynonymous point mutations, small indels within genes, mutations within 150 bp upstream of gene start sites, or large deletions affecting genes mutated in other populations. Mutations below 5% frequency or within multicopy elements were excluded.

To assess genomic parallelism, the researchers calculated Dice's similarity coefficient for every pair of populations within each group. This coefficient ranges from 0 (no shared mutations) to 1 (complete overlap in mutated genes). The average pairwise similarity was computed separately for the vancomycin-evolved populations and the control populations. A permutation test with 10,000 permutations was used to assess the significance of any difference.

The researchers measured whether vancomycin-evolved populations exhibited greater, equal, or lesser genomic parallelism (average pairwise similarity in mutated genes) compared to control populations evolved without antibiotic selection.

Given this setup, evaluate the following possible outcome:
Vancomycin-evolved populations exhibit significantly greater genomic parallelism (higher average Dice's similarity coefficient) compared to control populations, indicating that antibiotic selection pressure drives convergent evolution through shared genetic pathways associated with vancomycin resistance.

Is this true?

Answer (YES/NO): YES